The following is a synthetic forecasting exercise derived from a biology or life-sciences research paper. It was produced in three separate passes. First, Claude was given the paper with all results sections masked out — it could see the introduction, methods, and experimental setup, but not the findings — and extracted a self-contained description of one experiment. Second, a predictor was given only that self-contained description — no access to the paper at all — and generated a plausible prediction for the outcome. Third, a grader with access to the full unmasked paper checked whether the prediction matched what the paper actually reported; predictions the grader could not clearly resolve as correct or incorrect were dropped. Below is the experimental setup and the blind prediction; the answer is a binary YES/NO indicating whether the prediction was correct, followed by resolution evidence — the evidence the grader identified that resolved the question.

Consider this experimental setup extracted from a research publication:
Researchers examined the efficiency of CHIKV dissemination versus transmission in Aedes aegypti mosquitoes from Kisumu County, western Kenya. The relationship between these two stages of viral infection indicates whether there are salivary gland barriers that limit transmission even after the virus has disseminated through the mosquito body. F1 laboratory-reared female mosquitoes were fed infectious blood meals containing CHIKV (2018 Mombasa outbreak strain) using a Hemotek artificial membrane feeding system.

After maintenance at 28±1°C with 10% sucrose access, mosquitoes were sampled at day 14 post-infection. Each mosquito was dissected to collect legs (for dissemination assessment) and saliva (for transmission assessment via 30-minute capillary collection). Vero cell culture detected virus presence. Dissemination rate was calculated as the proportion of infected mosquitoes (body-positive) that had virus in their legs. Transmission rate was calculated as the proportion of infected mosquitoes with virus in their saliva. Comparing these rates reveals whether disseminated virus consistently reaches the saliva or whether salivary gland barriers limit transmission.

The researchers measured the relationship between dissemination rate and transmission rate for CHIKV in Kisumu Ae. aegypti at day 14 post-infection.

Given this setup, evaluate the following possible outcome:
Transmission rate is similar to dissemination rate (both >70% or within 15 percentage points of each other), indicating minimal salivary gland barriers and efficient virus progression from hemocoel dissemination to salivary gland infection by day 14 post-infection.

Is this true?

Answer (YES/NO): NO